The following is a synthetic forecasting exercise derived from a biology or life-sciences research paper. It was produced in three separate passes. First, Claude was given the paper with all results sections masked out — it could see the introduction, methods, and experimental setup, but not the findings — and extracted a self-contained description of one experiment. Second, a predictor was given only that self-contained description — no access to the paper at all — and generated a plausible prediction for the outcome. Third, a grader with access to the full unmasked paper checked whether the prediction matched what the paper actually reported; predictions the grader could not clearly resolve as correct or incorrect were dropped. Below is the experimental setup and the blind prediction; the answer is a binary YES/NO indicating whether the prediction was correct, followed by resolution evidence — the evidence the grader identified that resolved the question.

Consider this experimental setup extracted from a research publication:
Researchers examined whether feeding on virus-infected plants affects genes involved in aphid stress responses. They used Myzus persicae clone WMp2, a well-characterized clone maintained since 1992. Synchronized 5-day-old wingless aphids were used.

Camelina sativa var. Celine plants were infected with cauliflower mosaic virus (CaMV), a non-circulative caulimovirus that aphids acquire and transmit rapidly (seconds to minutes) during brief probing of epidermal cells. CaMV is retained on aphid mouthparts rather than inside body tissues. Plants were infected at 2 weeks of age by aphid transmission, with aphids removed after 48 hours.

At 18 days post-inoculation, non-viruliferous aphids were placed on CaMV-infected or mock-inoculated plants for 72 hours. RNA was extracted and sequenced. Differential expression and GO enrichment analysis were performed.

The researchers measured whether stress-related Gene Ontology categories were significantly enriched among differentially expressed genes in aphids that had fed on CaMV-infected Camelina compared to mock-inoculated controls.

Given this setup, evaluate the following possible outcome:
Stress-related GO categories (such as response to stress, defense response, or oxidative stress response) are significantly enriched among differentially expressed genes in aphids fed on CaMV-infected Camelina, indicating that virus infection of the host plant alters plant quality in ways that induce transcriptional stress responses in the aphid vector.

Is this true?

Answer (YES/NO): NO